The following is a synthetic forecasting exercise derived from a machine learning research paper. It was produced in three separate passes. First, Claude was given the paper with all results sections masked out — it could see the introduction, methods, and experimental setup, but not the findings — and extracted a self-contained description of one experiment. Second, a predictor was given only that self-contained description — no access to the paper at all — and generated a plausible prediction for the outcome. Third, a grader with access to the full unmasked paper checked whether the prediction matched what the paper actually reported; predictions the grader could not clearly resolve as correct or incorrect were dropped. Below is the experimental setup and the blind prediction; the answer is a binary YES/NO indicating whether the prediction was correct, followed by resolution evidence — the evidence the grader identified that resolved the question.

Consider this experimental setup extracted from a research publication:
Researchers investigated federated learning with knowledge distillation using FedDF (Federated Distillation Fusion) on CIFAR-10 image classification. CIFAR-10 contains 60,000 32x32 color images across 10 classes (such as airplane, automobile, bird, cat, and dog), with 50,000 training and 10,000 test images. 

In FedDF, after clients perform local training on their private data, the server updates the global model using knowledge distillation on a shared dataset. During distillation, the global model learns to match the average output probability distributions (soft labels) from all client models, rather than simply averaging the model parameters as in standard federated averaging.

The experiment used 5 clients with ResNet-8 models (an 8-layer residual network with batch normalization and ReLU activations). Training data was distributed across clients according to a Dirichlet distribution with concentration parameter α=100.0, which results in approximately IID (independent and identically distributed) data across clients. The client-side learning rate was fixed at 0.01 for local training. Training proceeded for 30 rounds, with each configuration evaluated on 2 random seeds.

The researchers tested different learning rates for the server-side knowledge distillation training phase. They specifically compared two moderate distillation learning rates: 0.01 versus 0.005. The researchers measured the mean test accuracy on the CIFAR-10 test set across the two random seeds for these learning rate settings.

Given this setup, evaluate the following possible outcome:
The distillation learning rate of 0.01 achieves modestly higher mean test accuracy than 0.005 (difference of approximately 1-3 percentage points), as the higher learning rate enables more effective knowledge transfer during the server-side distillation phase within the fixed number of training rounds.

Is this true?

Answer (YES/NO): NO